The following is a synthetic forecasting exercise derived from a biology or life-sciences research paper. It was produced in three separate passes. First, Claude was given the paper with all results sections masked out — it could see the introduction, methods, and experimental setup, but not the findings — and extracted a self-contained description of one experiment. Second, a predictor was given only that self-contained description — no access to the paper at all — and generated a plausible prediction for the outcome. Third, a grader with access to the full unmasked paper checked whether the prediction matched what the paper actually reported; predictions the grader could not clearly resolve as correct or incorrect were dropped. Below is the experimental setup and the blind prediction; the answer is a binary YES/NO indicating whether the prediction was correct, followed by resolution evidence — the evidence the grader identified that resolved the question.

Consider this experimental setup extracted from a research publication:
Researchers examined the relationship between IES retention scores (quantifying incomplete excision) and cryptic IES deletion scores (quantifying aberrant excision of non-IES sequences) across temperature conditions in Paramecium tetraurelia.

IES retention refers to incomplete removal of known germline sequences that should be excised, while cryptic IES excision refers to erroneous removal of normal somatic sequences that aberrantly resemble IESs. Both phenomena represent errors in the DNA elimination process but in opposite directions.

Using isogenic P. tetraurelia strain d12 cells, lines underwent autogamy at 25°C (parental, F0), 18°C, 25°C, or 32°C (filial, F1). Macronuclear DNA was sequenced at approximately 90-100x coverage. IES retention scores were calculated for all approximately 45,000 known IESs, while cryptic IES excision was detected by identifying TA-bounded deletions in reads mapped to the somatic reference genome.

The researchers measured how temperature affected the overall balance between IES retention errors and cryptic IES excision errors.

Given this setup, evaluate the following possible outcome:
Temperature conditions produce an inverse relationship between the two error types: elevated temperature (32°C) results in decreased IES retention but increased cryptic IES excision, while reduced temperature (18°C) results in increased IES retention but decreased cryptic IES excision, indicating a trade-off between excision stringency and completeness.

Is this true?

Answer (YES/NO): NO